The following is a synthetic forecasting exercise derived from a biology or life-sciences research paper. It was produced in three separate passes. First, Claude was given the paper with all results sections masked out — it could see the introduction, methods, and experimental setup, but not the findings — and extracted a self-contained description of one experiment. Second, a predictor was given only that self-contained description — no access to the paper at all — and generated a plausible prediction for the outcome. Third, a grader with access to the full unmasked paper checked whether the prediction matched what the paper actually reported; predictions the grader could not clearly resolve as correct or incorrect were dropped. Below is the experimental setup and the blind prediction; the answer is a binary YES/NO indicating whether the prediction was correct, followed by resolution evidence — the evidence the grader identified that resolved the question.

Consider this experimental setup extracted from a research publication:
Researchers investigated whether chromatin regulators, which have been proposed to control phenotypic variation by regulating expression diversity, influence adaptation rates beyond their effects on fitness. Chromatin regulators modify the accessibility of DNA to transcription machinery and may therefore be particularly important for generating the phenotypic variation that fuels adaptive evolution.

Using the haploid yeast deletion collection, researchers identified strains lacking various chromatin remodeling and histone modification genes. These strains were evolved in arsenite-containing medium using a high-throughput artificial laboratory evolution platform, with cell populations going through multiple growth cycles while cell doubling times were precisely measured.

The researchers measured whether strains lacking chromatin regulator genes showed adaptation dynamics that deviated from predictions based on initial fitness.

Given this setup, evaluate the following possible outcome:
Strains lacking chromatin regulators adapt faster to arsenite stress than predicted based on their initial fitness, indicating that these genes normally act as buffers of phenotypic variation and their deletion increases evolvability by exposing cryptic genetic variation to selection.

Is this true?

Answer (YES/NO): NO